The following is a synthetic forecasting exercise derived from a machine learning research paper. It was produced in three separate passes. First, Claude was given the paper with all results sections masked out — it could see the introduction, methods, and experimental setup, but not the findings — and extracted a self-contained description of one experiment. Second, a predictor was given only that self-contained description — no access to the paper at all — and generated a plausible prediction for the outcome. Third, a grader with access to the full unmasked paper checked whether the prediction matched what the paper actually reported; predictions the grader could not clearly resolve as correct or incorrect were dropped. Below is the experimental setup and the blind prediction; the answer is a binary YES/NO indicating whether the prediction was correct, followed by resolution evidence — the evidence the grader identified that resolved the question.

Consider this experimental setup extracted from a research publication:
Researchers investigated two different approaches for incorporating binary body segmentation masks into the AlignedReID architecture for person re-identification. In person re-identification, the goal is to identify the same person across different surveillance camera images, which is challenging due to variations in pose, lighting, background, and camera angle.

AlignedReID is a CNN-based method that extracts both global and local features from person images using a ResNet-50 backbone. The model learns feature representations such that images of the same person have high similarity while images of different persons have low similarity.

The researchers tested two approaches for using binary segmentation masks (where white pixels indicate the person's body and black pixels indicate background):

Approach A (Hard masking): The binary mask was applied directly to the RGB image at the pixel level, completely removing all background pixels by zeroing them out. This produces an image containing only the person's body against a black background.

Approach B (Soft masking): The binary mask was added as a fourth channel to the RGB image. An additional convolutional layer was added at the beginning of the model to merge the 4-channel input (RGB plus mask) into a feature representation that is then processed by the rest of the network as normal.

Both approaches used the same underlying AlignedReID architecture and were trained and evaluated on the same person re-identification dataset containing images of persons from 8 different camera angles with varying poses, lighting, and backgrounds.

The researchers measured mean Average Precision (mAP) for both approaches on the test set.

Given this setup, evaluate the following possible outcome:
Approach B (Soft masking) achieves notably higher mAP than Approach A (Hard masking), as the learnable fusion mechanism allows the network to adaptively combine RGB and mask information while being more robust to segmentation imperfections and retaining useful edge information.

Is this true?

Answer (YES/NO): YES